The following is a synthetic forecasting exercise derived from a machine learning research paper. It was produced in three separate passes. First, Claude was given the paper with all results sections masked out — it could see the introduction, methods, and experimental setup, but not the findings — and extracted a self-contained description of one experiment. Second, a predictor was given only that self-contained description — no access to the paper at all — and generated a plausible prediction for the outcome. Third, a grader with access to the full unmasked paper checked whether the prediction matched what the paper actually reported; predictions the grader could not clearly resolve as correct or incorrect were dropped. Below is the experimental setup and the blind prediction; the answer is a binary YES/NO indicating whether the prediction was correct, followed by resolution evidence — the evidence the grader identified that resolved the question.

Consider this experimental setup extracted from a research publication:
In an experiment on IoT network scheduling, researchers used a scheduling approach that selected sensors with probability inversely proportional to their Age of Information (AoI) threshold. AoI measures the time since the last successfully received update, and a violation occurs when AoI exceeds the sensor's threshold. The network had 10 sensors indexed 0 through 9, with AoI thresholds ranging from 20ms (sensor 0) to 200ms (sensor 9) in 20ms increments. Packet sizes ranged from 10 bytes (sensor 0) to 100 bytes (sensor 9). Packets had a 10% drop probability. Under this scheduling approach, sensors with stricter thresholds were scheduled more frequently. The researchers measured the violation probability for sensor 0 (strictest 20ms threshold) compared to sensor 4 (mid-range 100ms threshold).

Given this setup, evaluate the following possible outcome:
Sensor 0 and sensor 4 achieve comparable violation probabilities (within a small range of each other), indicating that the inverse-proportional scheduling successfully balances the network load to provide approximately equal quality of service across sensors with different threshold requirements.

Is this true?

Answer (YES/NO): NO